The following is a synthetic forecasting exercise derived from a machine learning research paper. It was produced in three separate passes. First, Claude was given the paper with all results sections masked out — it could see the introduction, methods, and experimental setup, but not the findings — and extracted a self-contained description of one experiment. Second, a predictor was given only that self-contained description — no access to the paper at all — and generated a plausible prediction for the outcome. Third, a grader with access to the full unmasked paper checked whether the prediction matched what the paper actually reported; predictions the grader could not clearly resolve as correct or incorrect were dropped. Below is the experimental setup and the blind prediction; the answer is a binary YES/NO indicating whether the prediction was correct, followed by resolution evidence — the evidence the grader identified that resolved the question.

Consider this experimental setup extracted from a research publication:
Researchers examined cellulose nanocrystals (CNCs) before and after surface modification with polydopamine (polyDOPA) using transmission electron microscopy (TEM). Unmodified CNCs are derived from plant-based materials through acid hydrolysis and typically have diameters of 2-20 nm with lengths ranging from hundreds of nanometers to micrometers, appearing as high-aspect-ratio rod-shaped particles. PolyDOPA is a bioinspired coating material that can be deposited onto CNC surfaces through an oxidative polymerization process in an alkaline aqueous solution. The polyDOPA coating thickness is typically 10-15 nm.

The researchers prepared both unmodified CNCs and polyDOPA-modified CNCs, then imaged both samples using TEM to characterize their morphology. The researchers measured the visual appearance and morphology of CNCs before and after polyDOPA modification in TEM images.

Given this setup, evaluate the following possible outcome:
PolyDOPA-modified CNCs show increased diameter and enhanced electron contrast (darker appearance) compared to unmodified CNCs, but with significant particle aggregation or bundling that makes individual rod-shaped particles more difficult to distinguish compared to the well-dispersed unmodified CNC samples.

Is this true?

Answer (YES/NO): NO